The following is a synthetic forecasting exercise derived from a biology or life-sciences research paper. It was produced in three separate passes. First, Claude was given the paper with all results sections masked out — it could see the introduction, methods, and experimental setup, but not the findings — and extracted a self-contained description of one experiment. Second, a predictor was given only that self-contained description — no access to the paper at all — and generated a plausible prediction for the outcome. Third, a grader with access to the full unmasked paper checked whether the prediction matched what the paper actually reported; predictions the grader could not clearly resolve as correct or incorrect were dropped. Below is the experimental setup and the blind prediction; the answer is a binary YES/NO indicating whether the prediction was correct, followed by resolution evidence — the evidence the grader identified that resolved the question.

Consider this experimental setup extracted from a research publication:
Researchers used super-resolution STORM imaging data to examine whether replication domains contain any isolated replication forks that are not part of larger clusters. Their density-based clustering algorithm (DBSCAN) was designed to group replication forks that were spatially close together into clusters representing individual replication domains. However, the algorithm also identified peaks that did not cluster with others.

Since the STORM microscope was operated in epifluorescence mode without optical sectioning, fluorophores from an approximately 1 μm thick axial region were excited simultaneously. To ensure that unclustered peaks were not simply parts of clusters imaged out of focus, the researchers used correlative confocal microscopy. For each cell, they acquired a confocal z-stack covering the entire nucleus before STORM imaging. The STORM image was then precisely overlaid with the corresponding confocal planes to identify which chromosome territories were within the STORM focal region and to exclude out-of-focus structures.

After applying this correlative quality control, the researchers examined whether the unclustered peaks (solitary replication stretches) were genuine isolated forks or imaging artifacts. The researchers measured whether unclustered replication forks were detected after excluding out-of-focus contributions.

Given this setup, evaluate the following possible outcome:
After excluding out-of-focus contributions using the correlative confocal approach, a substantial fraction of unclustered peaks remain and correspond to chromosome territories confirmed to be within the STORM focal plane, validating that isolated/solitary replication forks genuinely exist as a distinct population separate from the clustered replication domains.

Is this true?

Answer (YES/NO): YES